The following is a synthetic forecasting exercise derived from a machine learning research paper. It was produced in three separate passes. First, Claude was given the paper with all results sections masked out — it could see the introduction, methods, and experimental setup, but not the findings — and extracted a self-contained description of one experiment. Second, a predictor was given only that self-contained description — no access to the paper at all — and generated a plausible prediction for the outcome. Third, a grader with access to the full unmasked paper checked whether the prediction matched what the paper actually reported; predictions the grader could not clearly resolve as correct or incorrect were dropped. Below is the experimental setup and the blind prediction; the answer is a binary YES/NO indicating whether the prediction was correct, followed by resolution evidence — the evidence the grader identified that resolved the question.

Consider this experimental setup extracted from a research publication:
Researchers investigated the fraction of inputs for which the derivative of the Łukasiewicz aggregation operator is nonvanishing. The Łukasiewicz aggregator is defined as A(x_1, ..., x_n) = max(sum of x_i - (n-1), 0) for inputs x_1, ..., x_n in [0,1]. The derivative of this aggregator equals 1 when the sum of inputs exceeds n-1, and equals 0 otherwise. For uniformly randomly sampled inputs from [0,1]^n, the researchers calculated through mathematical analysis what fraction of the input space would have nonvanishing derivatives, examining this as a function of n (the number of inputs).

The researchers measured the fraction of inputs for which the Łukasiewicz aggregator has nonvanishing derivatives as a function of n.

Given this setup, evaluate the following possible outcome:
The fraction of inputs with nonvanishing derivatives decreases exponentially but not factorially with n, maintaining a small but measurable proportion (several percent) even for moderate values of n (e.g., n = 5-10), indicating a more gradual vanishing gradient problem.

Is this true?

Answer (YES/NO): NO